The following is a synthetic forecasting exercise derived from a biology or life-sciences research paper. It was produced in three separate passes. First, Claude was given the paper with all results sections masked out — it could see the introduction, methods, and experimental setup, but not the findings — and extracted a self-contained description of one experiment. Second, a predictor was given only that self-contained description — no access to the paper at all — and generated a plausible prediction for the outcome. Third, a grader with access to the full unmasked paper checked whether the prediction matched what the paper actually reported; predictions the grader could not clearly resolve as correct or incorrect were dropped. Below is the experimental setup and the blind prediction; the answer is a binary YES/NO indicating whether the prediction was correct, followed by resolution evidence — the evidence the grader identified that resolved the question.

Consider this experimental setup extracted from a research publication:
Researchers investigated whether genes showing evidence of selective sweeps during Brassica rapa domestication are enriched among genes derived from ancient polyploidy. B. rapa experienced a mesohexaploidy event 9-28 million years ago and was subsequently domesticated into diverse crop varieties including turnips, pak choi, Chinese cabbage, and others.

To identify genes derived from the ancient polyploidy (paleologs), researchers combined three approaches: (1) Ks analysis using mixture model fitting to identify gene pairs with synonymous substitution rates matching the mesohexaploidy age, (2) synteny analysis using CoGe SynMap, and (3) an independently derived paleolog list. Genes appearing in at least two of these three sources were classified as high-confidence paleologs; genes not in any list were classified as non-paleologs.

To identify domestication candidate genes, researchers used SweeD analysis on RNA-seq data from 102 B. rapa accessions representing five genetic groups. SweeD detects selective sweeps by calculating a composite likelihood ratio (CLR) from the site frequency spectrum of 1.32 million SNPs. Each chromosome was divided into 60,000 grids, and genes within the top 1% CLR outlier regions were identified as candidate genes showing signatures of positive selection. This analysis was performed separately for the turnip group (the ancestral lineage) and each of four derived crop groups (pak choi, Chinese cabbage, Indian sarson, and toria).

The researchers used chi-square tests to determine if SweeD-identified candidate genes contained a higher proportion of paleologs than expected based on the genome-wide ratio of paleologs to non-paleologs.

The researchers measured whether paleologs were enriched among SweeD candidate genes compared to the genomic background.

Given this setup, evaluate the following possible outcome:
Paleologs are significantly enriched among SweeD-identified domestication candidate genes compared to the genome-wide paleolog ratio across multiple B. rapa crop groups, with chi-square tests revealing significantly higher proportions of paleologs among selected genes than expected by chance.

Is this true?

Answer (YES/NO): YES